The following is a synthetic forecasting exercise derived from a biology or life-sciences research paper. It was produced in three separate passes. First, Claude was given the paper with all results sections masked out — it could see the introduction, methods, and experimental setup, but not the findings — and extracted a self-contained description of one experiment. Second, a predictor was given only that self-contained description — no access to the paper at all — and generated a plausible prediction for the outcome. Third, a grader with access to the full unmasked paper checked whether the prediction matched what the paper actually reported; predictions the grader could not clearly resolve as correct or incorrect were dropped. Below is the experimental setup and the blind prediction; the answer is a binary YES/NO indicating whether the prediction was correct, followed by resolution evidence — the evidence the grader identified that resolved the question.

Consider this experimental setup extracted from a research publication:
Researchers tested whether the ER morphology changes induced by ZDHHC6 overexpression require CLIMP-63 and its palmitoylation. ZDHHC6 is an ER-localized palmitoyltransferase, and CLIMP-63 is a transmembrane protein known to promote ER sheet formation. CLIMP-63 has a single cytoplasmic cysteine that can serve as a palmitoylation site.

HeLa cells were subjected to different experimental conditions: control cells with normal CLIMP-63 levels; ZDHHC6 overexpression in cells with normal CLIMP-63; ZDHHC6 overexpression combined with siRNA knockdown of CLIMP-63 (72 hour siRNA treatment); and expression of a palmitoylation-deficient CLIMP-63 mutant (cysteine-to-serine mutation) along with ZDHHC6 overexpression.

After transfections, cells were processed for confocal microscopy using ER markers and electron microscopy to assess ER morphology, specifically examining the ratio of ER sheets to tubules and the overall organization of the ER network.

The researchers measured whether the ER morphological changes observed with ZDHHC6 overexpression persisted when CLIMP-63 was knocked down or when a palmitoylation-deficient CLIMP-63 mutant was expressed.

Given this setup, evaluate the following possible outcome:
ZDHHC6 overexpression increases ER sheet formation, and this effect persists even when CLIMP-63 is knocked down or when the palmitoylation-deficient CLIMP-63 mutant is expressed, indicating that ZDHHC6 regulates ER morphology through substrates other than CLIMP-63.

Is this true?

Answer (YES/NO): NO